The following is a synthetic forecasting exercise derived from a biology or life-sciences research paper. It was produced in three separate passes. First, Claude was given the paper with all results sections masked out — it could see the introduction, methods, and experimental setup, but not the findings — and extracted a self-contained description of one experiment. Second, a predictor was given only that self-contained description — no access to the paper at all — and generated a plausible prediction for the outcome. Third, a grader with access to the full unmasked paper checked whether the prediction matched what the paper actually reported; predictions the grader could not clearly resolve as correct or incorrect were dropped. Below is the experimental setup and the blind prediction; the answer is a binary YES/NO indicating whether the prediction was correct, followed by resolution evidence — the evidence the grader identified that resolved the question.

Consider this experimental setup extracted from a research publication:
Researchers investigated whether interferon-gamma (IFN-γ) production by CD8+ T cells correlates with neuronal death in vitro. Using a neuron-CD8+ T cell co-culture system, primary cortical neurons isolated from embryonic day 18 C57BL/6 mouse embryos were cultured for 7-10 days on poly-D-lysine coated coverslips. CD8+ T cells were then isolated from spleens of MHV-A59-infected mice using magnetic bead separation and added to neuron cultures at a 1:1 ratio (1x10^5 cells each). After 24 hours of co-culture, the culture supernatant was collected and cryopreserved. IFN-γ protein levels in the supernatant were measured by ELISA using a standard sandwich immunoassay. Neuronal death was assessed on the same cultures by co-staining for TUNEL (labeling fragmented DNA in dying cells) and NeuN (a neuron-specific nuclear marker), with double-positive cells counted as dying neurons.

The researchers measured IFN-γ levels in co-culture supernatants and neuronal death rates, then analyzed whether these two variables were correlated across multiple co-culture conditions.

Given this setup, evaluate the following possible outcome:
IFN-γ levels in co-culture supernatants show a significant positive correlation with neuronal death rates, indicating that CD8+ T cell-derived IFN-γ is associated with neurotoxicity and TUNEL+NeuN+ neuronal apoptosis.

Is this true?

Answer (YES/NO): YES